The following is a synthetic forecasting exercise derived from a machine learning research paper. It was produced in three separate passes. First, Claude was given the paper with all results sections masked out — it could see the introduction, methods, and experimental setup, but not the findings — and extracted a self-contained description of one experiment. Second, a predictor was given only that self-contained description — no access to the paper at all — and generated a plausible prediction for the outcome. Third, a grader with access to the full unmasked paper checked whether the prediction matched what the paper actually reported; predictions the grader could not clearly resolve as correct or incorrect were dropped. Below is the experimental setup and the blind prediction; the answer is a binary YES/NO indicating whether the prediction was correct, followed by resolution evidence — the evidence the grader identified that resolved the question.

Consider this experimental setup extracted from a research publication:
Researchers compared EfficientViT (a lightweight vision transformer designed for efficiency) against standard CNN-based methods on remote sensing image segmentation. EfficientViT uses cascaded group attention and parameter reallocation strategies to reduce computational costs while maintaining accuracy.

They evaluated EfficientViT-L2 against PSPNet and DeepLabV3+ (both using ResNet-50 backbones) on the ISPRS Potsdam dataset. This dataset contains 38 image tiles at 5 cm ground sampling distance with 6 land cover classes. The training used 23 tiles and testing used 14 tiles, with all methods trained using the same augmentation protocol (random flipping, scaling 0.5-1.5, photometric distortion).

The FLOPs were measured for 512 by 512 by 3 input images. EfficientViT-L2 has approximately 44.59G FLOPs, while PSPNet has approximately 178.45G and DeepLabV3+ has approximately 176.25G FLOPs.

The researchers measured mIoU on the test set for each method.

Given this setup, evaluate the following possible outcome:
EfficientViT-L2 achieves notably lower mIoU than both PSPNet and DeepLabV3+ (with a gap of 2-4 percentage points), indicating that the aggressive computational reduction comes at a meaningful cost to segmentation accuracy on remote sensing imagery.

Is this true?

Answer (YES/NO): NO